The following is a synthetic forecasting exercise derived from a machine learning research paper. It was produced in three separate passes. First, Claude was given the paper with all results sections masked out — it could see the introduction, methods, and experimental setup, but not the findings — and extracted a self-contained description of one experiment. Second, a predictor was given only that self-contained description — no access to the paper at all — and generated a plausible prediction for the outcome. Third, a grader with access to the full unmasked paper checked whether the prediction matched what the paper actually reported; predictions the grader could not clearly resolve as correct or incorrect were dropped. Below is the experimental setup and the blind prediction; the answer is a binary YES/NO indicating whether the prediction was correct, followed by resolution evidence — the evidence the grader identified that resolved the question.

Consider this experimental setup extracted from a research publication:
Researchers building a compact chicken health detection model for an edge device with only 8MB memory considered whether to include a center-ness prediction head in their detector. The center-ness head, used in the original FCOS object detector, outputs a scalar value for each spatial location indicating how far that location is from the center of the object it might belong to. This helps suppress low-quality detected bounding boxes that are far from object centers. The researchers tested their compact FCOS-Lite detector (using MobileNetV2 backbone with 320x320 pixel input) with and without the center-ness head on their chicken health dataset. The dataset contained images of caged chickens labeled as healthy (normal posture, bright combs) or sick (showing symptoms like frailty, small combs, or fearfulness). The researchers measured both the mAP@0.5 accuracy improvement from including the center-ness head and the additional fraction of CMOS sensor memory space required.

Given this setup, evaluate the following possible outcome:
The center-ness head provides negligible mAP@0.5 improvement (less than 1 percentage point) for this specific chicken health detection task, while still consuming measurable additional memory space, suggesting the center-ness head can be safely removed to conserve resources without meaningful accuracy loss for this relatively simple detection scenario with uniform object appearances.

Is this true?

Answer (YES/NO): YES